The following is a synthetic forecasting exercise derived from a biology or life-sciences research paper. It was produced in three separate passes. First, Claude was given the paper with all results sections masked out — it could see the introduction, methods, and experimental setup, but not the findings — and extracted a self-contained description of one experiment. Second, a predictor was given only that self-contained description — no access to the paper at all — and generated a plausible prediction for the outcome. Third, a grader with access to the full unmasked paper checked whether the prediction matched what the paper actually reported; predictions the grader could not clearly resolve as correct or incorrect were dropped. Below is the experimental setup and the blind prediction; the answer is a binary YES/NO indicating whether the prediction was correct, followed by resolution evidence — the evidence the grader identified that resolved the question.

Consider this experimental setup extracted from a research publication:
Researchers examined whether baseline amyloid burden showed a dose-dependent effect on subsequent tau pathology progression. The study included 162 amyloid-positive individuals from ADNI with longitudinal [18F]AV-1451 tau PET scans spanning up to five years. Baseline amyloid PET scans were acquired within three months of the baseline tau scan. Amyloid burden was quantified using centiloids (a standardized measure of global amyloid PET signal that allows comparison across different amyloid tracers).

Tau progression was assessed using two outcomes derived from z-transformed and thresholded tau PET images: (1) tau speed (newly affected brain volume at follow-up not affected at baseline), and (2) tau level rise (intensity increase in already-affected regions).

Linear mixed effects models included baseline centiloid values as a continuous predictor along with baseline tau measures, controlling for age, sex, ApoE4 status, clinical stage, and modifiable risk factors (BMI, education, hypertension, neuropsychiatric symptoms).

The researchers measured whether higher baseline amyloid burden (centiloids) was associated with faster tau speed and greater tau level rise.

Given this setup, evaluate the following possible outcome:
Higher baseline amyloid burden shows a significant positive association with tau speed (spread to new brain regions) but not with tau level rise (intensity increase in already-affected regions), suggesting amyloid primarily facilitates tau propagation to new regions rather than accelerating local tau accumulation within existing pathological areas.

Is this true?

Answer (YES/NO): NO